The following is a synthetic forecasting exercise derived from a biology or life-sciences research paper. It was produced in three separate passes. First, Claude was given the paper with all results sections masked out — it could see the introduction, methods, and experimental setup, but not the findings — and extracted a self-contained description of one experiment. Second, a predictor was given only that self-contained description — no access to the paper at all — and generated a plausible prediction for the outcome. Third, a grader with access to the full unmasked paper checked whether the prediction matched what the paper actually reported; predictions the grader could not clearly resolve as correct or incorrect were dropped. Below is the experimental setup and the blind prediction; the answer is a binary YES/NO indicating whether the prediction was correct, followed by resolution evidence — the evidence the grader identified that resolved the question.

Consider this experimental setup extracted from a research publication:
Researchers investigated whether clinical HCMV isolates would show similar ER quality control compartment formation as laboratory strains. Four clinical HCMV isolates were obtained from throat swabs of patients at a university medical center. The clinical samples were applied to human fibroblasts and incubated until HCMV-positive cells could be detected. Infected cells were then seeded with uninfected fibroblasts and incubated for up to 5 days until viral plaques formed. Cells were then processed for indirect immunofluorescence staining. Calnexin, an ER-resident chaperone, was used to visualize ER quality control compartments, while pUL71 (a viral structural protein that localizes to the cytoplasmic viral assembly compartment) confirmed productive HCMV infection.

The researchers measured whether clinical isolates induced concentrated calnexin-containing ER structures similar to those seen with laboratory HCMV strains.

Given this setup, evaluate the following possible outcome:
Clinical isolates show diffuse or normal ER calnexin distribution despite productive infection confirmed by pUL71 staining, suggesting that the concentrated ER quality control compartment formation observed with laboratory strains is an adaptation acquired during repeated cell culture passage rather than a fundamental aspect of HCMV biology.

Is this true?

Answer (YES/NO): NO